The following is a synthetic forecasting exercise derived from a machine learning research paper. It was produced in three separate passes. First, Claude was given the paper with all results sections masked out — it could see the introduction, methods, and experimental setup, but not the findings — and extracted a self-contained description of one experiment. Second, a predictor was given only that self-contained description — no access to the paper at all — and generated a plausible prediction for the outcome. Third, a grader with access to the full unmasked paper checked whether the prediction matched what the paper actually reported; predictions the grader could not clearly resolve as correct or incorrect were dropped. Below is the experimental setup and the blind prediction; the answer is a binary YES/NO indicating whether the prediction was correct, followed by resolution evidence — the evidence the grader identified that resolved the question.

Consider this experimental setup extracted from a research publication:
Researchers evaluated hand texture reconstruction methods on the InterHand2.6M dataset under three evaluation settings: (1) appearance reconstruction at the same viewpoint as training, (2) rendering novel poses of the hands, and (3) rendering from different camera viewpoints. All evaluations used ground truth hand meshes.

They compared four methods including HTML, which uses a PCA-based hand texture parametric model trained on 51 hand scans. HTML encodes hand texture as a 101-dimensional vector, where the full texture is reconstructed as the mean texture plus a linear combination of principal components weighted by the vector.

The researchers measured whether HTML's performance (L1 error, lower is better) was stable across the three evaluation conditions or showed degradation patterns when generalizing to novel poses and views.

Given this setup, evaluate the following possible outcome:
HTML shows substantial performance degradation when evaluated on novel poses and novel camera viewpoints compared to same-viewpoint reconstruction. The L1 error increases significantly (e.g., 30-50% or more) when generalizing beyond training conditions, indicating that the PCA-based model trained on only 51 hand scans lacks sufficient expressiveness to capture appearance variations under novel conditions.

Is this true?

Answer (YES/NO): NO